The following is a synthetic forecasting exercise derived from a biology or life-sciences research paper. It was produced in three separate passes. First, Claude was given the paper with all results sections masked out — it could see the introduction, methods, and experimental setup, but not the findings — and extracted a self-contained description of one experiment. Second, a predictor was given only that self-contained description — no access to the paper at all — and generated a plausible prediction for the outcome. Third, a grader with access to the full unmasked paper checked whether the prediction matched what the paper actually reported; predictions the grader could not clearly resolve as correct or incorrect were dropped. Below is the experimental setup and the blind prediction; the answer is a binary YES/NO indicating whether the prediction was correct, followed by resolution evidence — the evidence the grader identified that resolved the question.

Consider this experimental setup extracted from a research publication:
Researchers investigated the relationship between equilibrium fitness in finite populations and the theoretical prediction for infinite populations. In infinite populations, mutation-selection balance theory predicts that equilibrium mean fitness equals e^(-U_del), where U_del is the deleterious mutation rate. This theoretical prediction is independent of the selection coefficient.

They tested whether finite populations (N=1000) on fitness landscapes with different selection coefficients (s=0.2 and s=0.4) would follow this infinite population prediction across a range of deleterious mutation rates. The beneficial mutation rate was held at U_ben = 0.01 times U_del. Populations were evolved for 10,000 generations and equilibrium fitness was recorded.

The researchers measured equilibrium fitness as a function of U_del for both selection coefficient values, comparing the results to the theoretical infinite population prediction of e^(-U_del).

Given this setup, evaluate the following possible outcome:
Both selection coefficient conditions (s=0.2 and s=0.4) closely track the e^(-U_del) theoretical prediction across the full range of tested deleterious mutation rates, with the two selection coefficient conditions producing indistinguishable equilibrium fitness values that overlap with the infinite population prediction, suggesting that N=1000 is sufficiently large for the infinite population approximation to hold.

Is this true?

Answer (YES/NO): NO